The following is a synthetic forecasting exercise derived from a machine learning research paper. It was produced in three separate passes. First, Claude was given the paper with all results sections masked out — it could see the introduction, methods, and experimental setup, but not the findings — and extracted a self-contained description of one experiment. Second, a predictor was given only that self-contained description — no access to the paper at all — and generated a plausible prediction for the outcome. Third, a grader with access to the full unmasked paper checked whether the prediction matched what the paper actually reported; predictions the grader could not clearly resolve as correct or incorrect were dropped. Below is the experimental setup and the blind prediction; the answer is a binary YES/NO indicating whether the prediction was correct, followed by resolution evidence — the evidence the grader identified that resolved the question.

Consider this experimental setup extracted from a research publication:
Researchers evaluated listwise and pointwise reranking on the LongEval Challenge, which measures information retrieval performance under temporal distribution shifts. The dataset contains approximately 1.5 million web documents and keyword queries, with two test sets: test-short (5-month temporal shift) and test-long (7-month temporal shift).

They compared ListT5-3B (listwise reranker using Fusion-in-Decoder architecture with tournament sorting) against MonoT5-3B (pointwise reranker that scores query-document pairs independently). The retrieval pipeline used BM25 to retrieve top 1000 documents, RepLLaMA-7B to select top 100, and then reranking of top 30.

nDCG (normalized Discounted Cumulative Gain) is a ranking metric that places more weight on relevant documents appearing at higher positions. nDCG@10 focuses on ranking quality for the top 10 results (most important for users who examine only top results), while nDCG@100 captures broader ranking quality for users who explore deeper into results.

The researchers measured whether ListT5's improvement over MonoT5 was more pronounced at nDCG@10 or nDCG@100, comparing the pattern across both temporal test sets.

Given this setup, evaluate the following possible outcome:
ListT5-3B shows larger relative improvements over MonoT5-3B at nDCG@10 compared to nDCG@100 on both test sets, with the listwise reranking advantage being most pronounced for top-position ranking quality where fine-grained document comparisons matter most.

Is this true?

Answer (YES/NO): YES